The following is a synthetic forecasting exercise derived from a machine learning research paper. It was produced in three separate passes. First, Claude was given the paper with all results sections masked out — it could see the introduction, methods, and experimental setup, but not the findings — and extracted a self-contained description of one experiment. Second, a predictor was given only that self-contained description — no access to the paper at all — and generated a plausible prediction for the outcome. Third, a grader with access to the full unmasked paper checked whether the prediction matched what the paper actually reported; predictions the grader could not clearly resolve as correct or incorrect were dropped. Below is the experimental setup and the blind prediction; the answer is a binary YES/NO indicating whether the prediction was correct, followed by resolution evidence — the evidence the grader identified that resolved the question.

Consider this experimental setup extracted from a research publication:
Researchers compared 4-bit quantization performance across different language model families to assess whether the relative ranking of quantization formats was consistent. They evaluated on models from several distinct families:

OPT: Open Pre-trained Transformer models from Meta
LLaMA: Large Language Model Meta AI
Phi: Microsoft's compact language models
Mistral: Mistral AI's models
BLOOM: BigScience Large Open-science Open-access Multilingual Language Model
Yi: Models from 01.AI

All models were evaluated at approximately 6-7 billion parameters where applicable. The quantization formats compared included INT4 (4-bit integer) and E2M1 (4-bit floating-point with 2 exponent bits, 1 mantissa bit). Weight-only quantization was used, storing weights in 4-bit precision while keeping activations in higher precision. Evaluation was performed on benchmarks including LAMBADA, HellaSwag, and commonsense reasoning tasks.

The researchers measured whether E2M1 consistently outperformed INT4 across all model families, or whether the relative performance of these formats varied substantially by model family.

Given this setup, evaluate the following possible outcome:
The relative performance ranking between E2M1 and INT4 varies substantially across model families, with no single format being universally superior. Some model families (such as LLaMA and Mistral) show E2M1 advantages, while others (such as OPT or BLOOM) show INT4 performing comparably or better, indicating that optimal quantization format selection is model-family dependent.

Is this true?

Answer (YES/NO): NO